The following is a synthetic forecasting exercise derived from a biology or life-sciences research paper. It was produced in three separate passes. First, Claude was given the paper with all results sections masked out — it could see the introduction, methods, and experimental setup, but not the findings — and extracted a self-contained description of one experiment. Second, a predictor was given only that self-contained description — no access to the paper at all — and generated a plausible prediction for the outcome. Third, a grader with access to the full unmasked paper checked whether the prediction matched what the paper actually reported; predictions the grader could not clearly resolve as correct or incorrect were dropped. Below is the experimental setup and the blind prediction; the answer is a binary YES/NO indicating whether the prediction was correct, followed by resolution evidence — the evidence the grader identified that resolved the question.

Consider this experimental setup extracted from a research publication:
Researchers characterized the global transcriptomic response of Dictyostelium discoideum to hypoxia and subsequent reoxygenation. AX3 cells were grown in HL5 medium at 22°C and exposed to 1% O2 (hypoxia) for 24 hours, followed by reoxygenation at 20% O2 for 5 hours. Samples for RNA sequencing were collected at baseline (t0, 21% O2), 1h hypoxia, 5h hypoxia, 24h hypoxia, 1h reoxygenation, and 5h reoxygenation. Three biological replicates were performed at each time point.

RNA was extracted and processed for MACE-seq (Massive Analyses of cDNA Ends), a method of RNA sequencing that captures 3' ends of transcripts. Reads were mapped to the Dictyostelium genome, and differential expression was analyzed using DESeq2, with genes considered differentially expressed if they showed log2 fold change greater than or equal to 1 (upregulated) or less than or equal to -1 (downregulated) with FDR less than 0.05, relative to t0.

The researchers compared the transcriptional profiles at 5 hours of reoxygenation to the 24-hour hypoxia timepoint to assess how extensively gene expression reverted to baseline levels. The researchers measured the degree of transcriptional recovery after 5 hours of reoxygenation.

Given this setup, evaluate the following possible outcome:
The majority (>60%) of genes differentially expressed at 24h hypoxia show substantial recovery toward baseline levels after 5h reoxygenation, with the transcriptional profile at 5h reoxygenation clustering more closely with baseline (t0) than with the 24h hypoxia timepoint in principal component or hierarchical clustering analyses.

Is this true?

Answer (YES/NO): NO